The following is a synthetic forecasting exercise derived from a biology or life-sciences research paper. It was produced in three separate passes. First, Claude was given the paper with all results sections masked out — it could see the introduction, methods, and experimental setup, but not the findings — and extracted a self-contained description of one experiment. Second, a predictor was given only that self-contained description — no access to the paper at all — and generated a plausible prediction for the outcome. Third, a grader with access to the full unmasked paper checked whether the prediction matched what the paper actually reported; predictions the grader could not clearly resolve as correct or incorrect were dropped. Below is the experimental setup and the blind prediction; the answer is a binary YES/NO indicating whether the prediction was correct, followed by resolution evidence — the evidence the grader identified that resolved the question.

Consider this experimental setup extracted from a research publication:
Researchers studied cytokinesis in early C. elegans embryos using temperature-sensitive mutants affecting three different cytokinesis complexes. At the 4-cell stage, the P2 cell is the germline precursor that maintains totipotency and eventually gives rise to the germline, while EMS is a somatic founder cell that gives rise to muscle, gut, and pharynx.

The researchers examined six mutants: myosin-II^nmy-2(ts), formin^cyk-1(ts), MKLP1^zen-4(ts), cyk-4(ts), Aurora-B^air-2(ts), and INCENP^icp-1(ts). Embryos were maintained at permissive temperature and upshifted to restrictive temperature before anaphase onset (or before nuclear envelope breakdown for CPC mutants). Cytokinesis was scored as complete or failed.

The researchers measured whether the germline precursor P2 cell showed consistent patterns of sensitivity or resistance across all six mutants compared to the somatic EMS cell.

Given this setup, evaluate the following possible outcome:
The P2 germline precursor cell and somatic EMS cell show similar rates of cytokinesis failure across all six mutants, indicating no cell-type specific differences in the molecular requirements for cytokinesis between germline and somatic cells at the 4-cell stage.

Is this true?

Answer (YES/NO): NO